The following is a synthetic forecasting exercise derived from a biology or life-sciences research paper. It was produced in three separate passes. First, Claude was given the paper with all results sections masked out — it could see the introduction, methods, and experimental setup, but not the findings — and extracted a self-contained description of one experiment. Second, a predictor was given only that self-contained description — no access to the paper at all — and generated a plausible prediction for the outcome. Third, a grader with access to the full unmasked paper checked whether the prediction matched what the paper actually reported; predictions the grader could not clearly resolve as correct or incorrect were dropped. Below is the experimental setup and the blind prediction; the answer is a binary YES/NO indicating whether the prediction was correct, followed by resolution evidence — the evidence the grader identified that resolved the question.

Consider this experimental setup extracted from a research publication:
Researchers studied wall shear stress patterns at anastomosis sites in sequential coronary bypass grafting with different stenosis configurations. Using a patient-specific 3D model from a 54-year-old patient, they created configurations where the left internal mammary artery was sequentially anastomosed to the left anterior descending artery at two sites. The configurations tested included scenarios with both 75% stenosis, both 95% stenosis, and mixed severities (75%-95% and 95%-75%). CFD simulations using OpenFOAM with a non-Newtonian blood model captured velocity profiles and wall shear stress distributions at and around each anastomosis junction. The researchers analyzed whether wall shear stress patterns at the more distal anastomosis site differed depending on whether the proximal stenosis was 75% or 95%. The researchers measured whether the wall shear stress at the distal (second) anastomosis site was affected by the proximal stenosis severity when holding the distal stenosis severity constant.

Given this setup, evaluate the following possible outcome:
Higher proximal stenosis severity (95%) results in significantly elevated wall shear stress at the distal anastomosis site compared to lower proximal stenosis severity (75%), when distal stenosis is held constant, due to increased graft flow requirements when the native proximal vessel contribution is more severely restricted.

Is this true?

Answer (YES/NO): NO